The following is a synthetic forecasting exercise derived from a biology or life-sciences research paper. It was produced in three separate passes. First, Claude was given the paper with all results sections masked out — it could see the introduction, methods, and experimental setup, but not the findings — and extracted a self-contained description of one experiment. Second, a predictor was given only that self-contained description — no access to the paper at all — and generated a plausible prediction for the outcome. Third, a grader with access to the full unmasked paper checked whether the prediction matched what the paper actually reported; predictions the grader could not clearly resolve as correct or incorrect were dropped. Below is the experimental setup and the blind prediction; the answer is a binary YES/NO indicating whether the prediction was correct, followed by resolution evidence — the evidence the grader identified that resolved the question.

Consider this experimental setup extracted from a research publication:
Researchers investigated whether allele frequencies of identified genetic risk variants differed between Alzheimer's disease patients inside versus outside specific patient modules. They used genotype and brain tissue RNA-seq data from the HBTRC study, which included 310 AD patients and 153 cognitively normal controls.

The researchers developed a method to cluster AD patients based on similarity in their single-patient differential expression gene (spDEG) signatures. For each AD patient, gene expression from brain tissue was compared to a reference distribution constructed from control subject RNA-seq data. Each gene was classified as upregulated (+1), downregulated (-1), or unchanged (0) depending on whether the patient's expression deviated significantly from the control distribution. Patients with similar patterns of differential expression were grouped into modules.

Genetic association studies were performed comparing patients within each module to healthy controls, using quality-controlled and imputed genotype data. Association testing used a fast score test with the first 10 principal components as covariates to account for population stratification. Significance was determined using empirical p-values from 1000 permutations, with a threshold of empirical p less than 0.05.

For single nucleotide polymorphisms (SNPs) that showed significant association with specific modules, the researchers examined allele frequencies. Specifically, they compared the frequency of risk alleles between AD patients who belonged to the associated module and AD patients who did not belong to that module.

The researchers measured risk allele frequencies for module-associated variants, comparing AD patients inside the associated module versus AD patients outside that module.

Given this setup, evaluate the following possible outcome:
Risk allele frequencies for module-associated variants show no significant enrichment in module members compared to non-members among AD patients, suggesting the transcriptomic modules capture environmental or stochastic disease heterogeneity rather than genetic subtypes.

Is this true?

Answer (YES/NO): NO